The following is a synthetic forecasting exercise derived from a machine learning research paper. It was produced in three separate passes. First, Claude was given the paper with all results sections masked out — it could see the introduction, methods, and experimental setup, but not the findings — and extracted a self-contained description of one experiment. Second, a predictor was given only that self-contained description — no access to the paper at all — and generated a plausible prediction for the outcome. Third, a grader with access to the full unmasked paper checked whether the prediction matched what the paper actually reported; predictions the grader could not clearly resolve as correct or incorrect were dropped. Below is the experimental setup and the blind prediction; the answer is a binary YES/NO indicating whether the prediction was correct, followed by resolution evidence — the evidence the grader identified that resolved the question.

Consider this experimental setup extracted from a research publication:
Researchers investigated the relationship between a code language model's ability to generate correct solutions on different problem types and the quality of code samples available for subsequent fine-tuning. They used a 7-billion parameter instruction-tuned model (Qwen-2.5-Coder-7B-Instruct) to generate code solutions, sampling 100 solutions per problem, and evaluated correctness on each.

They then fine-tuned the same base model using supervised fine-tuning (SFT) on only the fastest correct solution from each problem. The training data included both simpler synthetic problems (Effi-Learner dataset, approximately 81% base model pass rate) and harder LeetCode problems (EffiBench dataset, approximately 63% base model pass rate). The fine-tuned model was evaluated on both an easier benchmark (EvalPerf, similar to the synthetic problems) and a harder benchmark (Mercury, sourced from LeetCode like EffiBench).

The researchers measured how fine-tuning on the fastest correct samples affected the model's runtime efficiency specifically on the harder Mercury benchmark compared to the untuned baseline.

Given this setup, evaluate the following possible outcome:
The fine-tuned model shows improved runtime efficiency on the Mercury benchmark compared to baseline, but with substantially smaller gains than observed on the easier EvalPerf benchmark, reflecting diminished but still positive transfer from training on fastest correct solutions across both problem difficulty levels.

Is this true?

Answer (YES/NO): NO